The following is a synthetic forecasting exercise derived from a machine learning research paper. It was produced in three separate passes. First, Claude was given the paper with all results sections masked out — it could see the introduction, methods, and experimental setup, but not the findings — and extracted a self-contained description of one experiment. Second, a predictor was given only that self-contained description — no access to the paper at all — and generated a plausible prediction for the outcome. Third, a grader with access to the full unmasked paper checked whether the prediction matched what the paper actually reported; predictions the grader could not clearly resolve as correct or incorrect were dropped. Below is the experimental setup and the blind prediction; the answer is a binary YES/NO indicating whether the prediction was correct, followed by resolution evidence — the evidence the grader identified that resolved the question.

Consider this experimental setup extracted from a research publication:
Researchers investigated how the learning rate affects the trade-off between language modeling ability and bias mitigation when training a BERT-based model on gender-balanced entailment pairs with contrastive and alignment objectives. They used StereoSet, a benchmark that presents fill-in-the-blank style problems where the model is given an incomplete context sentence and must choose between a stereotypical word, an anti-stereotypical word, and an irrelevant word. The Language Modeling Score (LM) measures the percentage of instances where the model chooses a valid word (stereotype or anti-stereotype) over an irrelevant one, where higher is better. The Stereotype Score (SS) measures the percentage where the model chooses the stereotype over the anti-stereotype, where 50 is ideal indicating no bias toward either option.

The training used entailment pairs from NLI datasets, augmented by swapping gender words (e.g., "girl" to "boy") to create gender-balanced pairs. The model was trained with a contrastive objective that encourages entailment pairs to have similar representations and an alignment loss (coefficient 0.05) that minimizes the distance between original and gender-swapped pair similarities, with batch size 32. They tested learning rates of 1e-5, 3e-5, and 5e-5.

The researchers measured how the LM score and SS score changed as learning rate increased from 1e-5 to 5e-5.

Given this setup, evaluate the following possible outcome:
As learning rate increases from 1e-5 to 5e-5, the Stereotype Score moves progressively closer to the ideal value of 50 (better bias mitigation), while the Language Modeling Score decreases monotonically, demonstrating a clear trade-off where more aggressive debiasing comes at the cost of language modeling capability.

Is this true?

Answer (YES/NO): YES